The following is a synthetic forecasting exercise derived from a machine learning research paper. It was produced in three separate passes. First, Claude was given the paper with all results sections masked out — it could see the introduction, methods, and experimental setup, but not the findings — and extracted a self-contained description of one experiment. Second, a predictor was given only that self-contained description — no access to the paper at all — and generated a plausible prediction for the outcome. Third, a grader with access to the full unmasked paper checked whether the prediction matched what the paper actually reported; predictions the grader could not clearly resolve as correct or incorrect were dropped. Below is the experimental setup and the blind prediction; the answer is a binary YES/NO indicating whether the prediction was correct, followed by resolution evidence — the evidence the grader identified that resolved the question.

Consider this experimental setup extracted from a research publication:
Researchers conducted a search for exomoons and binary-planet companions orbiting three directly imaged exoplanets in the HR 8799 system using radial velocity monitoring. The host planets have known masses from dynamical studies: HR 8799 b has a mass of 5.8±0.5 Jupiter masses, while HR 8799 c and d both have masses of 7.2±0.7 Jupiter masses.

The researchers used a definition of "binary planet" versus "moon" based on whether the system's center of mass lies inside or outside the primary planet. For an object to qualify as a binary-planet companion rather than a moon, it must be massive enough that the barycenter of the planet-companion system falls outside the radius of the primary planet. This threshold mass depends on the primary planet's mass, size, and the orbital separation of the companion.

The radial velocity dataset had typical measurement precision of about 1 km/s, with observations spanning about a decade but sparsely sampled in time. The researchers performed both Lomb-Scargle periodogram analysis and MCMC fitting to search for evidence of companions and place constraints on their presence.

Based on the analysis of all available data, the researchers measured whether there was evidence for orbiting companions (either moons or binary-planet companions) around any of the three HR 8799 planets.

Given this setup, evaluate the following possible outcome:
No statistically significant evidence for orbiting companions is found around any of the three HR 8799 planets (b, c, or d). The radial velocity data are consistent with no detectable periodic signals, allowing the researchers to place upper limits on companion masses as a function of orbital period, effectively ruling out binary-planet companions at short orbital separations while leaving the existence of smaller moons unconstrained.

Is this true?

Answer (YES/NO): YES